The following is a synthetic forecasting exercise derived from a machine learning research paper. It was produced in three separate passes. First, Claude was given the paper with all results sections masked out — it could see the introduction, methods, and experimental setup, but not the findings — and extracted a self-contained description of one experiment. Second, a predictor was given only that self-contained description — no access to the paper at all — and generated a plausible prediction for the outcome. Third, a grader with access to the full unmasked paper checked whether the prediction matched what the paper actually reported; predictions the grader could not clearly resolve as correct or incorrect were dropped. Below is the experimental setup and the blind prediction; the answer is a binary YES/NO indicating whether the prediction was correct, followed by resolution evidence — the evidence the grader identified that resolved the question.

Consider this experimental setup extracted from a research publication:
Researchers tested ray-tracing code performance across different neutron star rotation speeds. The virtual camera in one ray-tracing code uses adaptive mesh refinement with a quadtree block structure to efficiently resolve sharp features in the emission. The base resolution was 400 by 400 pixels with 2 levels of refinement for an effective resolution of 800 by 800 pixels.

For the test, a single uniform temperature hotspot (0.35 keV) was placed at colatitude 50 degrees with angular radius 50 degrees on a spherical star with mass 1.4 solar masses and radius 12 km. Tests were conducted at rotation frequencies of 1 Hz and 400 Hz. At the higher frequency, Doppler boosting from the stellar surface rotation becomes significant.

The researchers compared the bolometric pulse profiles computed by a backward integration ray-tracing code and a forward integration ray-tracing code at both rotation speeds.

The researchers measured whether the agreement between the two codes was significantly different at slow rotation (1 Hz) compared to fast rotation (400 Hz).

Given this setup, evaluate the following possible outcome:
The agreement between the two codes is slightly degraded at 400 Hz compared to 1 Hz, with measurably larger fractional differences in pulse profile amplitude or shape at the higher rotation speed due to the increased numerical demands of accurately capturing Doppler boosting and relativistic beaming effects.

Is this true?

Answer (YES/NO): NO